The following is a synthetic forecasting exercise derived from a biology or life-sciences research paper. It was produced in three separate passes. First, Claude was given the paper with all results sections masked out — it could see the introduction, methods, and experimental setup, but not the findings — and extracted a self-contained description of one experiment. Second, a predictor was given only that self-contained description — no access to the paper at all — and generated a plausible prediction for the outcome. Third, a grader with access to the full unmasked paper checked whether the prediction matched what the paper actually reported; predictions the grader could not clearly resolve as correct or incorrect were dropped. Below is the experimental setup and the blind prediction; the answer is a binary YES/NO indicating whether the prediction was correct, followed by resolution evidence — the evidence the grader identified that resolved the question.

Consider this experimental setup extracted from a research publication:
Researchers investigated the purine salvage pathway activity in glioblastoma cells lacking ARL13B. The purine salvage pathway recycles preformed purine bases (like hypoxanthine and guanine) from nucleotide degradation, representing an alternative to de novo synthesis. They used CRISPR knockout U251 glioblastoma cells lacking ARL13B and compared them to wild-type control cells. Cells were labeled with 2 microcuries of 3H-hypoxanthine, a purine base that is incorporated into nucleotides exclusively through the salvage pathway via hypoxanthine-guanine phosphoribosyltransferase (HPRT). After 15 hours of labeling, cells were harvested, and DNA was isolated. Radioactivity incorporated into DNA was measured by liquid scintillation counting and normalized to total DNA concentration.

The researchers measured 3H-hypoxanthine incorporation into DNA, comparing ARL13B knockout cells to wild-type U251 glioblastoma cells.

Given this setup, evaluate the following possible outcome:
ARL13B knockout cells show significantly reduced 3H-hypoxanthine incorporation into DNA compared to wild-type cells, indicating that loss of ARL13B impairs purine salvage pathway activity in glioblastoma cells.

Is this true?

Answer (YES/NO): NO